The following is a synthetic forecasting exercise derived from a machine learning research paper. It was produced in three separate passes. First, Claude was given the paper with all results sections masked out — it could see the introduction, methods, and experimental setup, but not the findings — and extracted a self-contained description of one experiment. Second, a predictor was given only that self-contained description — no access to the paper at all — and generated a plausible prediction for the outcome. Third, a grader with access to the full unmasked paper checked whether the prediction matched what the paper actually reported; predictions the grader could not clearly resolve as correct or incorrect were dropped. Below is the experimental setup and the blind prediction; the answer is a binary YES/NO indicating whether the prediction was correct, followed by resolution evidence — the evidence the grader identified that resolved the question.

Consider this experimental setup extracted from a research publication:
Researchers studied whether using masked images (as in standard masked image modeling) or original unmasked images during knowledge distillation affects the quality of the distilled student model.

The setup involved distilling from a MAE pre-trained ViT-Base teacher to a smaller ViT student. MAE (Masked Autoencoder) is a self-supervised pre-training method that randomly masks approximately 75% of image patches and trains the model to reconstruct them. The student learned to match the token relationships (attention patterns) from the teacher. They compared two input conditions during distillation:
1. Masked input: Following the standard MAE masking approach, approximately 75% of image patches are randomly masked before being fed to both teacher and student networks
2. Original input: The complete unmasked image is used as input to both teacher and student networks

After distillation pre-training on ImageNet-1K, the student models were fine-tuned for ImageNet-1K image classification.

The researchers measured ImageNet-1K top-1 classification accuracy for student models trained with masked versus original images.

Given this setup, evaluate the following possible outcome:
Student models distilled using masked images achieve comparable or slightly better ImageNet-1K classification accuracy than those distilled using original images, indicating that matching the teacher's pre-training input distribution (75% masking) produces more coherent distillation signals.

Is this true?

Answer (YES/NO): NO